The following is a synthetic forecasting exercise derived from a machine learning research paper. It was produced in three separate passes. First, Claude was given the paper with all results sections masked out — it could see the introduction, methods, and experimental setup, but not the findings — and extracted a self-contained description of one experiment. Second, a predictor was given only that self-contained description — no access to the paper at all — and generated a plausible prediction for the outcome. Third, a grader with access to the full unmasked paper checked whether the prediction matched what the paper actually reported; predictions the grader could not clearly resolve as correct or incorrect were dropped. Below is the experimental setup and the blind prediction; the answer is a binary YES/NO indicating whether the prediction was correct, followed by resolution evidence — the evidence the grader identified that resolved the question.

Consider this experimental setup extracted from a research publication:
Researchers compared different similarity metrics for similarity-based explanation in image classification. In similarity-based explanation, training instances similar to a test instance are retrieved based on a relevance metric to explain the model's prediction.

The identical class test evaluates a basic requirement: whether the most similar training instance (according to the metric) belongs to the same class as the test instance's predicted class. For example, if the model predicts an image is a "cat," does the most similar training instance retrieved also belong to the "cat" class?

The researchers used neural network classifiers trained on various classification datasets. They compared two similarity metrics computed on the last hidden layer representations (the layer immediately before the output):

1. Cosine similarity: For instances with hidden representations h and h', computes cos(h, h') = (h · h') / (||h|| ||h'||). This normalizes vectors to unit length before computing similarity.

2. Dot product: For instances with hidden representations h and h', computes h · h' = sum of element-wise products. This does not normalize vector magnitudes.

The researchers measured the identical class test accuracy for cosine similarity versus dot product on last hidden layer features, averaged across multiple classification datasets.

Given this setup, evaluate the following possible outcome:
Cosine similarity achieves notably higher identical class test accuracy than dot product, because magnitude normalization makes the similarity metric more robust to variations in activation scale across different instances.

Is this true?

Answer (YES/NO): YES